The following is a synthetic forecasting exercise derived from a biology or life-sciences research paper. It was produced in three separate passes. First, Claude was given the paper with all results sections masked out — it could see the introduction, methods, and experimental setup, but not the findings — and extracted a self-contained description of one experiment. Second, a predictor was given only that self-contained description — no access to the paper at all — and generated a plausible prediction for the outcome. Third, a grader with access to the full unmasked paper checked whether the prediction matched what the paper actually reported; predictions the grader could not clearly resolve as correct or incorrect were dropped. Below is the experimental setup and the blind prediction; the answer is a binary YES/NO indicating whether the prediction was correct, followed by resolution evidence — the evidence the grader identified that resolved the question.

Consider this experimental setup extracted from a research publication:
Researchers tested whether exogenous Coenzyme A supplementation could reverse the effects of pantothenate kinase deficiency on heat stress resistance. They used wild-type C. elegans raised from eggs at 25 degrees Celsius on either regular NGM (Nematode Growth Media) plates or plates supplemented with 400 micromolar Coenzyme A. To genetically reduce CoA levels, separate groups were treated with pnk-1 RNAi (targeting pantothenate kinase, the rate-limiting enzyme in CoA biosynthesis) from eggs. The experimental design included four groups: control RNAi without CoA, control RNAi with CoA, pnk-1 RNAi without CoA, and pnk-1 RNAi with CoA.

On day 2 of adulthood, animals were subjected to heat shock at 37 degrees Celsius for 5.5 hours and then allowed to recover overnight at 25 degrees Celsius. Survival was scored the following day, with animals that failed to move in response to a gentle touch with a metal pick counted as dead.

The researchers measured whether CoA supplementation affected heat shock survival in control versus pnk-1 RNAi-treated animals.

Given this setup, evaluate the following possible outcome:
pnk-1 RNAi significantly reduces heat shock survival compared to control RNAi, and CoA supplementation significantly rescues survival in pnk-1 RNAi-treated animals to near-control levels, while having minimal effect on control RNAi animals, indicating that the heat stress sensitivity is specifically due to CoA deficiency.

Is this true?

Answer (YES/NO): NO